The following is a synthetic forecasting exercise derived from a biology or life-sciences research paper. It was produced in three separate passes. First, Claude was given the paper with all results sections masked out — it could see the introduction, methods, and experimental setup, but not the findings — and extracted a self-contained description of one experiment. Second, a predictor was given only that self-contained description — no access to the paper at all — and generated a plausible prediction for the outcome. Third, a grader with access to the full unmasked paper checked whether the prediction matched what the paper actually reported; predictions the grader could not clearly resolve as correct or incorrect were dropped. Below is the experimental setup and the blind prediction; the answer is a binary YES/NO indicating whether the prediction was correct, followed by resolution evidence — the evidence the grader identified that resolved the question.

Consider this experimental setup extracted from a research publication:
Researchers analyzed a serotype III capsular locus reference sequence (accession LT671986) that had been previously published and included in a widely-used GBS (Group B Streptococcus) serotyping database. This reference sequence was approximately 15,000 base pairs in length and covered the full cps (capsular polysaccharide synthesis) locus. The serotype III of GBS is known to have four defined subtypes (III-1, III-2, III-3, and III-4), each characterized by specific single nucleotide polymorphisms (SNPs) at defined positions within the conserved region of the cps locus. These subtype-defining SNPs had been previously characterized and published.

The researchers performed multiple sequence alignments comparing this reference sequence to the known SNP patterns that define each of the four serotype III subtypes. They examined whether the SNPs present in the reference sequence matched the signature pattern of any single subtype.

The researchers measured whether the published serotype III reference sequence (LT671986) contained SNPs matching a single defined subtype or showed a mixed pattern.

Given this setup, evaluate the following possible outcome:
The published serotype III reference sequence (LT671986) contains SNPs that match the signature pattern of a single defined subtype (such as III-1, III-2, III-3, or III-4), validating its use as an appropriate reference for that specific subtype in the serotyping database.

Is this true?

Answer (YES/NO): NO